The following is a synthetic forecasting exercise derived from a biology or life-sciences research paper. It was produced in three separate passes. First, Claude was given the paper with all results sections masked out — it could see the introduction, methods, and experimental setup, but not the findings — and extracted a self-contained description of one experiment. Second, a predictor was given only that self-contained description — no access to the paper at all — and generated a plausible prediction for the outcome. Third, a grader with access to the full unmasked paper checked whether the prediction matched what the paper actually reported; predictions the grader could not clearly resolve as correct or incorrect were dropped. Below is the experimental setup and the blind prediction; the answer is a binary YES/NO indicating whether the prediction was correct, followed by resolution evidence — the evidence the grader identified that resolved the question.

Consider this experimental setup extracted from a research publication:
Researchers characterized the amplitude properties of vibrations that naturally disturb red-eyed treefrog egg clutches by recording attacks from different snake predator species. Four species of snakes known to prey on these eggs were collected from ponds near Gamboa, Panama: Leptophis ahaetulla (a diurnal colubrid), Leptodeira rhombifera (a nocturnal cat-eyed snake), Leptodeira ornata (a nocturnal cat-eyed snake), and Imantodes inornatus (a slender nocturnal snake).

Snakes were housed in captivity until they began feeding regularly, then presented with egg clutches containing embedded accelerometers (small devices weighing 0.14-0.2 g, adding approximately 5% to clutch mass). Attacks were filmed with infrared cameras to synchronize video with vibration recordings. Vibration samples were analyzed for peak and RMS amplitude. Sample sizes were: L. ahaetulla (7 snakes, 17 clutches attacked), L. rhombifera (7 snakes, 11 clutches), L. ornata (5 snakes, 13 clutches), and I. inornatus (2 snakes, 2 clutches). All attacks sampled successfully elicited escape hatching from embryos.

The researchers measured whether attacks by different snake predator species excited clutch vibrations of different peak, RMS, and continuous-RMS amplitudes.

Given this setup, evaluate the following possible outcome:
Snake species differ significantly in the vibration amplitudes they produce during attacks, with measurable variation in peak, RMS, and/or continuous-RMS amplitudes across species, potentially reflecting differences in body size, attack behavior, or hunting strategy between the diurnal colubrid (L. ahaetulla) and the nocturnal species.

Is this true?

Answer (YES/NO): NO